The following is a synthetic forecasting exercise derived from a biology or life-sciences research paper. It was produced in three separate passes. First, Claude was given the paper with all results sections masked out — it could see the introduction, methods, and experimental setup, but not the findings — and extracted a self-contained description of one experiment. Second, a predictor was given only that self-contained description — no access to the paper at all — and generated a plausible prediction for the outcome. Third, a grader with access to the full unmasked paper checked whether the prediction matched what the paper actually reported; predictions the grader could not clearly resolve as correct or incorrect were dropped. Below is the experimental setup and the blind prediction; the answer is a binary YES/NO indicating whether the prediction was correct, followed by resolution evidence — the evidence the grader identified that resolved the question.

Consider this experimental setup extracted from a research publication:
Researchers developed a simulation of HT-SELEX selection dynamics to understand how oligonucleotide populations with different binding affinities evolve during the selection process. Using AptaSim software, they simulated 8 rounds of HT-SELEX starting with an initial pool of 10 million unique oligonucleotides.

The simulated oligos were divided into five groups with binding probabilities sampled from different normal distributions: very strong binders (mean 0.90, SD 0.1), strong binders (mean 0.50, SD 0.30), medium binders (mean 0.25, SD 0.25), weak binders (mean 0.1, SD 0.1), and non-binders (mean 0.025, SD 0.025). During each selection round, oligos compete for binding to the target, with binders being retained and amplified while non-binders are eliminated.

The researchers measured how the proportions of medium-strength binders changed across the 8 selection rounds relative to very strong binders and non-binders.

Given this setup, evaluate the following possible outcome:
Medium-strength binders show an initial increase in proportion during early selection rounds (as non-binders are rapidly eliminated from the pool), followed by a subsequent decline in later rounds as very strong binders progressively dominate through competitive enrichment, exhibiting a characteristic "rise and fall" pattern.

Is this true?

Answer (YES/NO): YES